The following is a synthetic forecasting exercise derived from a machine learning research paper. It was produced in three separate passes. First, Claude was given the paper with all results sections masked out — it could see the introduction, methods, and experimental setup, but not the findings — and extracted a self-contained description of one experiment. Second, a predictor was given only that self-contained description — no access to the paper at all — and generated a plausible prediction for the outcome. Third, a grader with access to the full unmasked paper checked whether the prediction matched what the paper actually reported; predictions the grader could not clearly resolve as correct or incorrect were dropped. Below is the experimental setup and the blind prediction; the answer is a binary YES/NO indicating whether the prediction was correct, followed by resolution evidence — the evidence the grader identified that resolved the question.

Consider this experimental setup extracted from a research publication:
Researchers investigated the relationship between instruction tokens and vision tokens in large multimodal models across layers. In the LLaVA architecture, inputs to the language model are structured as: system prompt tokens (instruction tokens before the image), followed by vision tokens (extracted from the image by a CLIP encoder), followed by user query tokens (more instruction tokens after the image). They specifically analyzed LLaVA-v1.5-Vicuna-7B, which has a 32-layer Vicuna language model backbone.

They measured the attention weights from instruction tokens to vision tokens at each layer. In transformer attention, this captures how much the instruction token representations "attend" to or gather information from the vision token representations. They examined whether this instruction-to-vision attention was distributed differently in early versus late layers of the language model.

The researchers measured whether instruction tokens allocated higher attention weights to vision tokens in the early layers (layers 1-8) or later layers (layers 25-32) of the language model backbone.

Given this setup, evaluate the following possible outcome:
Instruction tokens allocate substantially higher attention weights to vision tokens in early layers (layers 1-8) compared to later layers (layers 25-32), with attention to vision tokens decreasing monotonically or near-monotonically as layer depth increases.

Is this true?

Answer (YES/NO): YES